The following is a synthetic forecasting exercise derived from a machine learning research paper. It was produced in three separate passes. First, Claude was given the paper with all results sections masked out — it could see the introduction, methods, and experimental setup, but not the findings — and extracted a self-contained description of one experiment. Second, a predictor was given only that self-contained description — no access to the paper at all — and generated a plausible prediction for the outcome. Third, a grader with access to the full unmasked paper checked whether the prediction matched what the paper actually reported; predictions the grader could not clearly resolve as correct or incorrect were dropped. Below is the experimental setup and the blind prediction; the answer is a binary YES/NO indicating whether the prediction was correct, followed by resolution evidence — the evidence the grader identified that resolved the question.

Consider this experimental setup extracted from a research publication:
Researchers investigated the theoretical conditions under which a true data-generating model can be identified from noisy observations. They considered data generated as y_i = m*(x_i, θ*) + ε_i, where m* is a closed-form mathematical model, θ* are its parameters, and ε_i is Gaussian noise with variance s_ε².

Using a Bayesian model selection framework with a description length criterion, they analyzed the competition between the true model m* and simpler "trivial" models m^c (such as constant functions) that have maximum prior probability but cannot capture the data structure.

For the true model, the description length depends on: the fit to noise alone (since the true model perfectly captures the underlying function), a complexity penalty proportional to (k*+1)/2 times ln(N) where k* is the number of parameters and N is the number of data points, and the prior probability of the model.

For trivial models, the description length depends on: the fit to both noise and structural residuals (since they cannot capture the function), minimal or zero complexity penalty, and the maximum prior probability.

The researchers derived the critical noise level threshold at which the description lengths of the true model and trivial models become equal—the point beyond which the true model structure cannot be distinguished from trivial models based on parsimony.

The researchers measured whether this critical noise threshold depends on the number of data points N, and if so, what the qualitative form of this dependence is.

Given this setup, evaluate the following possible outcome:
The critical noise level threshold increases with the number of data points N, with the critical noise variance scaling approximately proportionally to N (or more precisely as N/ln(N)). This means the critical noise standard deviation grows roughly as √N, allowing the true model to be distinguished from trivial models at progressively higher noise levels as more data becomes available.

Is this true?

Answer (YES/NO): YES